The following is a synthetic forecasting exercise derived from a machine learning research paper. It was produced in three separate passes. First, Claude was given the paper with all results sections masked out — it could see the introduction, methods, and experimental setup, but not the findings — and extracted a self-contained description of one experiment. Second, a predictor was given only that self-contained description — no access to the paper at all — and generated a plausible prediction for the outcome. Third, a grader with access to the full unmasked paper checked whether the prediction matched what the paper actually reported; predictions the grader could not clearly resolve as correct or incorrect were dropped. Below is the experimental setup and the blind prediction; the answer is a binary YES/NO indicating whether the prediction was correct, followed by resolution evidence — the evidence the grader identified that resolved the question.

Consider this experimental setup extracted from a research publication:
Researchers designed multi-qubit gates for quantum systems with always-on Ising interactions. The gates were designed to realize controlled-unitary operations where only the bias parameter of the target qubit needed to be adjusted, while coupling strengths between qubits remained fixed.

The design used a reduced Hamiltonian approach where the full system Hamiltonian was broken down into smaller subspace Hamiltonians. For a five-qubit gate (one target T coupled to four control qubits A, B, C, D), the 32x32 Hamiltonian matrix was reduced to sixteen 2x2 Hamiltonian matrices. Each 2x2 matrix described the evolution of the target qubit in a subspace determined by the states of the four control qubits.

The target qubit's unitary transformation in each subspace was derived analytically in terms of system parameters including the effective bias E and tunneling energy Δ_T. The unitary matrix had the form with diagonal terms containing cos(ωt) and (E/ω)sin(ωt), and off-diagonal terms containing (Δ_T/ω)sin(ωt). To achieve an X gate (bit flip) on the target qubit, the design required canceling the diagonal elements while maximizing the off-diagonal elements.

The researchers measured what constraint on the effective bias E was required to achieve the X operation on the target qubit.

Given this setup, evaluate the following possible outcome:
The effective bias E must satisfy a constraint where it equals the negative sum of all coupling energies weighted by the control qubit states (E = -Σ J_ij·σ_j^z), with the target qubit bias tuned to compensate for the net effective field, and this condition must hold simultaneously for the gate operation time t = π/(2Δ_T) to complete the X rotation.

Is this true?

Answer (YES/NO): NO